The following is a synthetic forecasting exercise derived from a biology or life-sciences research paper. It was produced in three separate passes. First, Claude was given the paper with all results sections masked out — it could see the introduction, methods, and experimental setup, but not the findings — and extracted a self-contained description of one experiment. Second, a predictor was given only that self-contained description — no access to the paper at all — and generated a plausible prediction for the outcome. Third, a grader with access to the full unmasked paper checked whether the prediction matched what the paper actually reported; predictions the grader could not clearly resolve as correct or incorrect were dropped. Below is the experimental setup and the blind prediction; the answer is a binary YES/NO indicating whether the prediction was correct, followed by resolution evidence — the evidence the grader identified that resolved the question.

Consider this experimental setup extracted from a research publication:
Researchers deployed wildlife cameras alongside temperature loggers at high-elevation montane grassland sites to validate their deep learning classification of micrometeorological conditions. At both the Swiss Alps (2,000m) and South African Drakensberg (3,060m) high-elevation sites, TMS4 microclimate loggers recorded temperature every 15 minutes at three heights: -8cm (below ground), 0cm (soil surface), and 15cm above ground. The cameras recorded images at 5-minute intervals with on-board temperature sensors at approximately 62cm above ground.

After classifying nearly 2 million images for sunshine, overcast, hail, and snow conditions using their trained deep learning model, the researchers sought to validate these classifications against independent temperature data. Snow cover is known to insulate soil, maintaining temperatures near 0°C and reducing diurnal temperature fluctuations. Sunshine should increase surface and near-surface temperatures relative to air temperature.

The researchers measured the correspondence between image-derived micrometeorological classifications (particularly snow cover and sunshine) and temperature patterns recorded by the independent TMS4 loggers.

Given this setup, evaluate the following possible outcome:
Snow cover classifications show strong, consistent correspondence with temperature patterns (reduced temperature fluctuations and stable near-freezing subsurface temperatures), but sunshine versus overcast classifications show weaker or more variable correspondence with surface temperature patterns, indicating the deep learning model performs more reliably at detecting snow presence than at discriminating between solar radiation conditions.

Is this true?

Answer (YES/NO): NO